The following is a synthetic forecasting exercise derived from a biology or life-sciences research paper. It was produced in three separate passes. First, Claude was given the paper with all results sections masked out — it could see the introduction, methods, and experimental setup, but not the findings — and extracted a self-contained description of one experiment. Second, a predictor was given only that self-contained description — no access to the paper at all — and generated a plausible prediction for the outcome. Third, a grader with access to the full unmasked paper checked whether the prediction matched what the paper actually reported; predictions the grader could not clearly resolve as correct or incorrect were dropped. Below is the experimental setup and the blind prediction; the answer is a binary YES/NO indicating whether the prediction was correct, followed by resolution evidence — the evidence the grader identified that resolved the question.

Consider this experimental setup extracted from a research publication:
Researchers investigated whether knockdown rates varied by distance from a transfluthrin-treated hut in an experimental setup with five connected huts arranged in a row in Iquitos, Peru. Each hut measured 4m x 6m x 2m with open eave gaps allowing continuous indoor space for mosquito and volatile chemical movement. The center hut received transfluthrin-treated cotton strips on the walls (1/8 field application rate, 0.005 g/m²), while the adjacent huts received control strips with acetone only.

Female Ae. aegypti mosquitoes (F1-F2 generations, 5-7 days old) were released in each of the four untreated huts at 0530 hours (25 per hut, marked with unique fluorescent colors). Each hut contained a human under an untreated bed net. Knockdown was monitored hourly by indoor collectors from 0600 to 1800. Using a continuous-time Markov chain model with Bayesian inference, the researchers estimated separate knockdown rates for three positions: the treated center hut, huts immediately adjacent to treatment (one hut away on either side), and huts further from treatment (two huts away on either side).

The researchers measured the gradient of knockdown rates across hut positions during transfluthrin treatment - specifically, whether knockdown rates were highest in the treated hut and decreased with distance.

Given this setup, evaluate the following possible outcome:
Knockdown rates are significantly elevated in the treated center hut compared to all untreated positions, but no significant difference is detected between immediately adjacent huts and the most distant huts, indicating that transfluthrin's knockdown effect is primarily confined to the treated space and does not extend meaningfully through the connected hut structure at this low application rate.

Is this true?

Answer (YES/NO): NO